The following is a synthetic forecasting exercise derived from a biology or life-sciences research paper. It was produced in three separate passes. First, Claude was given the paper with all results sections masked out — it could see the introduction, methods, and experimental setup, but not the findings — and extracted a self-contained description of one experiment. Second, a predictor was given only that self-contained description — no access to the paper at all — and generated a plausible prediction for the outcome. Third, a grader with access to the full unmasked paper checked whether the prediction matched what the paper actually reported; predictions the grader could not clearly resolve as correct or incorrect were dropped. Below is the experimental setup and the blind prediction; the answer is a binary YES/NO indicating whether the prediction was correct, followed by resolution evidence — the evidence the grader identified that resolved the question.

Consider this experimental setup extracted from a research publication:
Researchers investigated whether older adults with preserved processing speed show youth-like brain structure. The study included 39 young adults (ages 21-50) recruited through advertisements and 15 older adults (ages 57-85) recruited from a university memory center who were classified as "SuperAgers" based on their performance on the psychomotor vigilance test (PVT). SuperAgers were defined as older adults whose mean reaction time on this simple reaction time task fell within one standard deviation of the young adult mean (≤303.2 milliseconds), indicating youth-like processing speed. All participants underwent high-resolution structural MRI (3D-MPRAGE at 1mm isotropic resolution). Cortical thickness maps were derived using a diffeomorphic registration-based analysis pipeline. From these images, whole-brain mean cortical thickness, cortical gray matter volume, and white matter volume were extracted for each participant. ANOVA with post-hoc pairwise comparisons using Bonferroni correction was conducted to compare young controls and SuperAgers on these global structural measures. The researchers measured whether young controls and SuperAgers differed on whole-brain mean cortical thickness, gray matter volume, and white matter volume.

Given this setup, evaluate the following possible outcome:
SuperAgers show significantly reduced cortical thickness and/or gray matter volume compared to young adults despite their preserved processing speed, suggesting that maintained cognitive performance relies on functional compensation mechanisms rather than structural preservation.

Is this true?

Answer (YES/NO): YES